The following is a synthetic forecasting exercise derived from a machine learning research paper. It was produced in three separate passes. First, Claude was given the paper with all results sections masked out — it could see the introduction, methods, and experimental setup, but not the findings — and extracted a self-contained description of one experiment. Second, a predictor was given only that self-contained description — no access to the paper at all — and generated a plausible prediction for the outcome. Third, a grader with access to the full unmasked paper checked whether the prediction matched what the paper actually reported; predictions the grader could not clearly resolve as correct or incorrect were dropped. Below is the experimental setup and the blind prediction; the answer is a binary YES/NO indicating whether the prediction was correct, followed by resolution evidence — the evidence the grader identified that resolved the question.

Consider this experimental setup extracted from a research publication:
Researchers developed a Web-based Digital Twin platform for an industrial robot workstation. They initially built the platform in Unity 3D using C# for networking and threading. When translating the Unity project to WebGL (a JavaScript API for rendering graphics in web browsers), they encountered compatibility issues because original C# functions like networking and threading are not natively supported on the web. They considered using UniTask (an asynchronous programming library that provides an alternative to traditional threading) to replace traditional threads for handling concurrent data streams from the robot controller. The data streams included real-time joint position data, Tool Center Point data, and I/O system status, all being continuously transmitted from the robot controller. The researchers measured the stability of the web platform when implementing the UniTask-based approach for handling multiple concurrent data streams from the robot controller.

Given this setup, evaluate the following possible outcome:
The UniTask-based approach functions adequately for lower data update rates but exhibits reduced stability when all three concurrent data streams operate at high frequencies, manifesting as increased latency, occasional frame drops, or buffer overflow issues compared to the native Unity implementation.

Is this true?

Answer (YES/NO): NO